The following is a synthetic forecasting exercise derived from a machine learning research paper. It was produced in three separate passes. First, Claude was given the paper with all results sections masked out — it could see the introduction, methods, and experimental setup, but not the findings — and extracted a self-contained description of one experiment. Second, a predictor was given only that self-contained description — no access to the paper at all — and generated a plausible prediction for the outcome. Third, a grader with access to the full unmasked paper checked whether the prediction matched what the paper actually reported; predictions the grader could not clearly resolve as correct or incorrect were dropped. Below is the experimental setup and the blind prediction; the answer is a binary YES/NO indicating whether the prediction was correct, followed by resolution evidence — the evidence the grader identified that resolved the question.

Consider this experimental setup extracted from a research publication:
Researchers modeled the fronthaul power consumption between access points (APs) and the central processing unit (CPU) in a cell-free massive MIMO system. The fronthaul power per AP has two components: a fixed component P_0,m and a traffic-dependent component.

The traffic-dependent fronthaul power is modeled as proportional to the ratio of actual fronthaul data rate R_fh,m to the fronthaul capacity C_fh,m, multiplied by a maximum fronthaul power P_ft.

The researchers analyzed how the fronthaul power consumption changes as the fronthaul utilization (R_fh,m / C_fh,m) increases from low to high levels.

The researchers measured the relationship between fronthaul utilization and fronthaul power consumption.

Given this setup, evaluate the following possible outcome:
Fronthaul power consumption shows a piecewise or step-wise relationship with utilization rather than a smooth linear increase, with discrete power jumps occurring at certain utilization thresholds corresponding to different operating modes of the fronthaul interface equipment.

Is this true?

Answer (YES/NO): NO